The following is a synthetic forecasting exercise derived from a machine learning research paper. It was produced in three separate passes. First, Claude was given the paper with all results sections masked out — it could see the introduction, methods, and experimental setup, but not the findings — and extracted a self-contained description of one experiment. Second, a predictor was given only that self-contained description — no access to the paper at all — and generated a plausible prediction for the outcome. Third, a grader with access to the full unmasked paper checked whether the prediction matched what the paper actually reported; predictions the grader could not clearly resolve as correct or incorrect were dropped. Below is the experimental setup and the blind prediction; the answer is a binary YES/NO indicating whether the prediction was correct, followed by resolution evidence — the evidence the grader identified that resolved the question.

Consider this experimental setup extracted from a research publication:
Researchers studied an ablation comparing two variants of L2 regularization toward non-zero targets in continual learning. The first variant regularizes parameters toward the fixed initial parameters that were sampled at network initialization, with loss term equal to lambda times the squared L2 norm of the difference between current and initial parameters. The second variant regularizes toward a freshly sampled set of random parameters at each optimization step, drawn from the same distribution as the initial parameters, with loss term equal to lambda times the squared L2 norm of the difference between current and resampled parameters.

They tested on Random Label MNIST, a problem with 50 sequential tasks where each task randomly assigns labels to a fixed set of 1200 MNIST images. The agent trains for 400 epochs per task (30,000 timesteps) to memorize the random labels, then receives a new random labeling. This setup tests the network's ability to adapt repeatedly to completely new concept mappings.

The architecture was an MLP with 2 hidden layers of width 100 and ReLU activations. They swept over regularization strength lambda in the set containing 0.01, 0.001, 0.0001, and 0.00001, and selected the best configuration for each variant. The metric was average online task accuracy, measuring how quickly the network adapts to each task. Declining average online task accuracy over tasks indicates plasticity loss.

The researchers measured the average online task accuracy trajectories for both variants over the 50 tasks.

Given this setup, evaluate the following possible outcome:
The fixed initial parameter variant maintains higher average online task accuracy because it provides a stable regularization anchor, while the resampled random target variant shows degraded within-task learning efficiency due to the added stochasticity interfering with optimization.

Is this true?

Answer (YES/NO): YES